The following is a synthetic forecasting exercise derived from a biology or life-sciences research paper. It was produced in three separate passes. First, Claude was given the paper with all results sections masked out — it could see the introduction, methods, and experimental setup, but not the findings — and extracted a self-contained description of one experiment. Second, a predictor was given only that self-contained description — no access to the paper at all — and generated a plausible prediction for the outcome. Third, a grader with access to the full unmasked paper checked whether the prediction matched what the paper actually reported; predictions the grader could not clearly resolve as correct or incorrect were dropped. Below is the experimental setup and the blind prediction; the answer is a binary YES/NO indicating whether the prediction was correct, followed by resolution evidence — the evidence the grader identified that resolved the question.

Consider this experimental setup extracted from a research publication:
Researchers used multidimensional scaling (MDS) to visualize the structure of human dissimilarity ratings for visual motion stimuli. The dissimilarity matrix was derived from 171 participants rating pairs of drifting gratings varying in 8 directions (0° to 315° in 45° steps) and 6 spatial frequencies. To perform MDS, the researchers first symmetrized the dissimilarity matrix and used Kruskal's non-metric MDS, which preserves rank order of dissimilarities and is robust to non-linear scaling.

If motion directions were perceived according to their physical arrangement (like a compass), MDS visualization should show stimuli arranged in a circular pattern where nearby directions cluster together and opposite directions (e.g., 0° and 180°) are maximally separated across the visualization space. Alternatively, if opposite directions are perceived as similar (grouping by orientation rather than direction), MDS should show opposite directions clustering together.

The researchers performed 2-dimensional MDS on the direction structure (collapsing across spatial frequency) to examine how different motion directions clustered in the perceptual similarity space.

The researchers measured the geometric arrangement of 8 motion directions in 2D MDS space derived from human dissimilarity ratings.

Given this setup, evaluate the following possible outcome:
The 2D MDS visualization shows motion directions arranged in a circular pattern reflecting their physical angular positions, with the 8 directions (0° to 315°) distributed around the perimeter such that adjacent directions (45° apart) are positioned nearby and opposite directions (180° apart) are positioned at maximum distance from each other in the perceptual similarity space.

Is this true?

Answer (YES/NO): NO